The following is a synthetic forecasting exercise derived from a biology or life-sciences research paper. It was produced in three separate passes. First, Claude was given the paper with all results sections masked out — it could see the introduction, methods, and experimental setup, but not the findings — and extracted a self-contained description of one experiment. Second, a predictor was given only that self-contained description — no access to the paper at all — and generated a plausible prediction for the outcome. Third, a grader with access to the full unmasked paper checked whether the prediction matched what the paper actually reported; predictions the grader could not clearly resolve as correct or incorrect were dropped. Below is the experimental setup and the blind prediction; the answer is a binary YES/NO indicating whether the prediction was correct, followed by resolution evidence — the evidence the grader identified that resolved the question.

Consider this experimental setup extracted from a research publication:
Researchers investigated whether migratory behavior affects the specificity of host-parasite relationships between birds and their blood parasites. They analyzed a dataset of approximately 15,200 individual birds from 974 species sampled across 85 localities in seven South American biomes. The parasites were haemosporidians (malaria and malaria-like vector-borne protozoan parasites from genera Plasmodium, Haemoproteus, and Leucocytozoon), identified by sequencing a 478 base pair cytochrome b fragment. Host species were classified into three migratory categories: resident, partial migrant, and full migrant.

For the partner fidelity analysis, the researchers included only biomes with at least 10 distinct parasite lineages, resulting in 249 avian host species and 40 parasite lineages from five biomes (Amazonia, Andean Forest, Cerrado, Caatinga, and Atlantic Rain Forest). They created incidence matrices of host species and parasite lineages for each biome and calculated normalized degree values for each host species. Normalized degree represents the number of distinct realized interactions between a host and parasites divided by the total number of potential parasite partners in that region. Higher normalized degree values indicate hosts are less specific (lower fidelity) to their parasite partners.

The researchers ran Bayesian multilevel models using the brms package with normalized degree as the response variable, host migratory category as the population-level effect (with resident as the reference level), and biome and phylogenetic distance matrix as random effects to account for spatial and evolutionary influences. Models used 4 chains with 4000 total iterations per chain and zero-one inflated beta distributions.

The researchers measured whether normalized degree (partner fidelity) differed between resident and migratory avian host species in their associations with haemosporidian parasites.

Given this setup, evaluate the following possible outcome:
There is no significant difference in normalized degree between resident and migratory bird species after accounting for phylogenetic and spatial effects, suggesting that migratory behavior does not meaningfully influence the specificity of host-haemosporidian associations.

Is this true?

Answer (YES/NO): YES